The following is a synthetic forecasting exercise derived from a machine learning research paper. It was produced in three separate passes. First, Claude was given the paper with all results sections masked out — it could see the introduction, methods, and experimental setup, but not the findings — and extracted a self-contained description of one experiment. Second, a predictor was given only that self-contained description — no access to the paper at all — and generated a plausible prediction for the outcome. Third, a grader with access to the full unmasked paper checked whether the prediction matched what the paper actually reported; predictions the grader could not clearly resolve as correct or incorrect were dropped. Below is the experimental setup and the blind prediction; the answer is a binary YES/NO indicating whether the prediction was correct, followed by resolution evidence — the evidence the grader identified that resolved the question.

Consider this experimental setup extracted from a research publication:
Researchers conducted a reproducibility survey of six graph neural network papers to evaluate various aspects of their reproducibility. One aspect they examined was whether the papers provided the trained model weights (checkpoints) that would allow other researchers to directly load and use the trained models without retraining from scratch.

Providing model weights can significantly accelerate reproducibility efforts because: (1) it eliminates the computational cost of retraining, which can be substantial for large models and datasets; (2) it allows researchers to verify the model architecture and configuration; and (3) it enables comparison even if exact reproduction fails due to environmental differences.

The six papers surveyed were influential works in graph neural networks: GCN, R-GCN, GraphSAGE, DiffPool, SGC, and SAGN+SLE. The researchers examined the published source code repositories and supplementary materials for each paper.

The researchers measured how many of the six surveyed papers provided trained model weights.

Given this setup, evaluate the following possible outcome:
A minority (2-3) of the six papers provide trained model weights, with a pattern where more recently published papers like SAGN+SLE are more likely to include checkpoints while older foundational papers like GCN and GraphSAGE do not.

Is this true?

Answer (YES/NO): NO